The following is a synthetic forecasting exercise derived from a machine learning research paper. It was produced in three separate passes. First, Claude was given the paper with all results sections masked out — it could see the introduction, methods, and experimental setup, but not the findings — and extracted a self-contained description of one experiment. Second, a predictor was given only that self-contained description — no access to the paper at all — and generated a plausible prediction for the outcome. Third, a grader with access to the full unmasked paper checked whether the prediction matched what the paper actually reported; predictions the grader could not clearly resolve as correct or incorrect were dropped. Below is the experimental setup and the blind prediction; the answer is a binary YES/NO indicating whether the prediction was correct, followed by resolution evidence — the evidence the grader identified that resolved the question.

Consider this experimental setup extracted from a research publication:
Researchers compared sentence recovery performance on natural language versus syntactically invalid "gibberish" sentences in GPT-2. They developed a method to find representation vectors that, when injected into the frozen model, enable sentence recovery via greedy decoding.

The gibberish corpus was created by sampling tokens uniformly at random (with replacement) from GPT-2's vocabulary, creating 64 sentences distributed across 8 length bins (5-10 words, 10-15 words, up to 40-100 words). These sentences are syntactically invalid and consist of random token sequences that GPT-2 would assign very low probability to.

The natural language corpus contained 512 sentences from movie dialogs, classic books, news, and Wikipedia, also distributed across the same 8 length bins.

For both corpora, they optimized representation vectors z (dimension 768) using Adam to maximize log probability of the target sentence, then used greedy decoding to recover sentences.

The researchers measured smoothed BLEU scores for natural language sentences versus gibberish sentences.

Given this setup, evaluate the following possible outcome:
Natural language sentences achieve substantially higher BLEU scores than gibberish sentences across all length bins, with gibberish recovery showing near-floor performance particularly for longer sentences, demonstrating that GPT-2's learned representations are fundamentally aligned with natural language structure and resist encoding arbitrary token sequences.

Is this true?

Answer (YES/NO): NO